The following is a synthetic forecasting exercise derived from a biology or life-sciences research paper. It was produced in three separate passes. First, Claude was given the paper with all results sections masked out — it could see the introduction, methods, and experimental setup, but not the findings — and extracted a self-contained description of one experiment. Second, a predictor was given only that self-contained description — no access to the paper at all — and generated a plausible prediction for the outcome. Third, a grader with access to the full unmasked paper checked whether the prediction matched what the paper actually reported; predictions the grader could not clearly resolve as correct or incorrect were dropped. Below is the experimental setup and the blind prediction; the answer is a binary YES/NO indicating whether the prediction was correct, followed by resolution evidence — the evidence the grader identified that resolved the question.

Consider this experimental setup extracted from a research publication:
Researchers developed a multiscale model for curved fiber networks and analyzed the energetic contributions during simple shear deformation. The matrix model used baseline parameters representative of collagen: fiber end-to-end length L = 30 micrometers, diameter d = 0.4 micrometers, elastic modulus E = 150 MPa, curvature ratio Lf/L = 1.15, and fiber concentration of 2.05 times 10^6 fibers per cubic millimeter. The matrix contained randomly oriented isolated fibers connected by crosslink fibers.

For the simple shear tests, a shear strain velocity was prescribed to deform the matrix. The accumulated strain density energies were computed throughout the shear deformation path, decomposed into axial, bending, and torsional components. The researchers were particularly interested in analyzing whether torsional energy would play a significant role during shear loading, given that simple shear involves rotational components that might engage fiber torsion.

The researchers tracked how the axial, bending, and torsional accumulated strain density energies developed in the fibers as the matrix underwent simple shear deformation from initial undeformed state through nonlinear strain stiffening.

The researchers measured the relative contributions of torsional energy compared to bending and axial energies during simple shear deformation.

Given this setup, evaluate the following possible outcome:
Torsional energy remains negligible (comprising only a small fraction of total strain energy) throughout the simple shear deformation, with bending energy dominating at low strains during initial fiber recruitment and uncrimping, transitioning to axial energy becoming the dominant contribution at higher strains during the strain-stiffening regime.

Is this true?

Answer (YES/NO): NO